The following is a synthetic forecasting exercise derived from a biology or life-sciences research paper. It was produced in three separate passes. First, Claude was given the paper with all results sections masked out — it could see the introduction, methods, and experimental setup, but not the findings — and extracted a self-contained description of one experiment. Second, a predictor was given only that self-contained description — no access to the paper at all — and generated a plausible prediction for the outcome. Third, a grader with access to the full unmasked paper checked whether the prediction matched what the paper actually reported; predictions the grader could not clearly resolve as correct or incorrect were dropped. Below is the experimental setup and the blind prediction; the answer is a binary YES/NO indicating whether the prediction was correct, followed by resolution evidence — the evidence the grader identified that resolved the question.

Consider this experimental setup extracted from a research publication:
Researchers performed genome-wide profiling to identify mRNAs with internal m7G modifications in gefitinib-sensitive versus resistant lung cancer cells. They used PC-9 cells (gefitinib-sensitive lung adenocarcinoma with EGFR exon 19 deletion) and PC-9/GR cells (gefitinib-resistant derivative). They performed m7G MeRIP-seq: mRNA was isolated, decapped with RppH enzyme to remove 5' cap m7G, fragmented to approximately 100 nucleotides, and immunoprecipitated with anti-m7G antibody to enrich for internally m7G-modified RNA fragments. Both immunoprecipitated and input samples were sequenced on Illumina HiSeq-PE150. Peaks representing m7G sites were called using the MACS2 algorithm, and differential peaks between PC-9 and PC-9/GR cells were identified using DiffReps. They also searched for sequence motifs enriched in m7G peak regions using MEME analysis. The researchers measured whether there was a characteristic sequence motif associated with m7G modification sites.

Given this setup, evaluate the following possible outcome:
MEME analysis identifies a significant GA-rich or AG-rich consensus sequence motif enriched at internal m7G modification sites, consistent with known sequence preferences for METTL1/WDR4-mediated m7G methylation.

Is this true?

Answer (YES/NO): YES